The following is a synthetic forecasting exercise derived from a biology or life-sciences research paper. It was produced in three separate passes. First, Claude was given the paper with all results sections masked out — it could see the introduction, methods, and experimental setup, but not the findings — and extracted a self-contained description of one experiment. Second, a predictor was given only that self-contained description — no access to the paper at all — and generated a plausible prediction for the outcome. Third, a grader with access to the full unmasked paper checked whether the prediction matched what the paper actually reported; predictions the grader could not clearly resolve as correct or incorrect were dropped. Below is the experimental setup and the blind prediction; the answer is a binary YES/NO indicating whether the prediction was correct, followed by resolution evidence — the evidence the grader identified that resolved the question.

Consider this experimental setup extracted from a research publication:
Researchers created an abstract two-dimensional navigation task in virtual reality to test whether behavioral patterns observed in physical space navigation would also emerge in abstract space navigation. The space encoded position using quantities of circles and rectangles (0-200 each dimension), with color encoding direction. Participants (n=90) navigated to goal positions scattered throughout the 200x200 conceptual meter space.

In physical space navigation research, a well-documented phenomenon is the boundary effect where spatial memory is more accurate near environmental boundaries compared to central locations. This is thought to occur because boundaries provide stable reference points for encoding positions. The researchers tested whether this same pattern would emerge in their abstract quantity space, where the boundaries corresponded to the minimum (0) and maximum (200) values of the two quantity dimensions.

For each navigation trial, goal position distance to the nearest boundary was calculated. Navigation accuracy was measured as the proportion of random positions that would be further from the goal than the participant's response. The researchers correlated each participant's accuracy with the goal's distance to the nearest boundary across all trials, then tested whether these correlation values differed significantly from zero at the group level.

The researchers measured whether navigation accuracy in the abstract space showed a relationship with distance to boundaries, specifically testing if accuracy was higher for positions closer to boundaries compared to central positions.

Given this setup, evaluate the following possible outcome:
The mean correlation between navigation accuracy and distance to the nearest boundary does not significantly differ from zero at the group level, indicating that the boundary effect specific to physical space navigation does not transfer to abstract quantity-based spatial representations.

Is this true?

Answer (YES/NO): NO